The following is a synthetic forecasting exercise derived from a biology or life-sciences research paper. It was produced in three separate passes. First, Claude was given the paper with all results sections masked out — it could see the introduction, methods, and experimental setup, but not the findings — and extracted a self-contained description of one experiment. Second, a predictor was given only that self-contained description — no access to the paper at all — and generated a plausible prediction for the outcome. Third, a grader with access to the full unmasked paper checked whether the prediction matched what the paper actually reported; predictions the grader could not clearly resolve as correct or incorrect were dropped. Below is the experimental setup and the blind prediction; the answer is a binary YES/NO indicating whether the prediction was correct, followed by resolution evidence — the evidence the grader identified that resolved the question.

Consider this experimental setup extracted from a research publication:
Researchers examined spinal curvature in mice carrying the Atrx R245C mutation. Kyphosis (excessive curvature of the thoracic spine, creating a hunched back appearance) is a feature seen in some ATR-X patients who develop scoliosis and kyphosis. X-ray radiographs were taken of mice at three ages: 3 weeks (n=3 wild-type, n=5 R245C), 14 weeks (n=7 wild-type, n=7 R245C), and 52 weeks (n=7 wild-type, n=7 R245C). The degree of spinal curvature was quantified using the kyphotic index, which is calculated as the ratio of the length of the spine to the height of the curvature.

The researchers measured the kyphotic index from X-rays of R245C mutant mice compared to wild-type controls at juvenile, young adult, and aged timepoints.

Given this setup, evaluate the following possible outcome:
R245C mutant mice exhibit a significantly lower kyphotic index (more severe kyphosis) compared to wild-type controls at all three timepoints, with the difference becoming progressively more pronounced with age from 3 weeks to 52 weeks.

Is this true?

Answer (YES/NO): NO